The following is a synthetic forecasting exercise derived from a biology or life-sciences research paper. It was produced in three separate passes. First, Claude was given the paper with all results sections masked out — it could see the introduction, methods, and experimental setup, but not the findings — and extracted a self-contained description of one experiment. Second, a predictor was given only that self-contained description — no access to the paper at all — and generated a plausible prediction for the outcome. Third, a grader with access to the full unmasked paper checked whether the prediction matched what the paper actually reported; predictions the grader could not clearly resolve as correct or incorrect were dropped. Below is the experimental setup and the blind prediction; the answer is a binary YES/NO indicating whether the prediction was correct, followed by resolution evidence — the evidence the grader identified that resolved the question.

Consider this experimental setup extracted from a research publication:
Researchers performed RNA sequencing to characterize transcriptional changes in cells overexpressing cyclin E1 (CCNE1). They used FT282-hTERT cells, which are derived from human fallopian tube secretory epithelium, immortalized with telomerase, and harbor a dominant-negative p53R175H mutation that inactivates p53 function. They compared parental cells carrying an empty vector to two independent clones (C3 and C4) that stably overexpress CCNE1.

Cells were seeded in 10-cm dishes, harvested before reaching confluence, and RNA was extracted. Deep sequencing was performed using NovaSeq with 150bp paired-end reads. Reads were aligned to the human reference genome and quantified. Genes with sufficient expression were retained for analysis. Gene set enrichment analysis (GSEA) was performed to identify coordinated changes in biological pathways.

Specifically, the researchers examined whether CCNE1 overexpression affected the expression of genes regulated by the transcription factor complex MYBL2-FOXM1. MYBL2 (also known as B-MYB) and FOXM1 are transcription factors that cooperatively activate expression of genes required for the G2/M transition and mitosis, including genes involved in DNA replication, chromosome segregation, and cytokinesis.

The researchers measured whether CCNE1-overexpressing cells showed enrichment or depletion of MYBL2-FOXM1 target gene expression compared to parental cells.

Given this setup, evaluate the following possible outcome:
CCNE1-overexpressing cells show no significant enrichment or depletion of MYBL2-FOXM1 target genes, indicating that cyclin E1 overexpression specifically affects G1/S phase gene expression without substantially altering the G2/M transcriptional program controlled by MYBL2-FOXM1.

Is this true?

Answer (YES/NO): NO